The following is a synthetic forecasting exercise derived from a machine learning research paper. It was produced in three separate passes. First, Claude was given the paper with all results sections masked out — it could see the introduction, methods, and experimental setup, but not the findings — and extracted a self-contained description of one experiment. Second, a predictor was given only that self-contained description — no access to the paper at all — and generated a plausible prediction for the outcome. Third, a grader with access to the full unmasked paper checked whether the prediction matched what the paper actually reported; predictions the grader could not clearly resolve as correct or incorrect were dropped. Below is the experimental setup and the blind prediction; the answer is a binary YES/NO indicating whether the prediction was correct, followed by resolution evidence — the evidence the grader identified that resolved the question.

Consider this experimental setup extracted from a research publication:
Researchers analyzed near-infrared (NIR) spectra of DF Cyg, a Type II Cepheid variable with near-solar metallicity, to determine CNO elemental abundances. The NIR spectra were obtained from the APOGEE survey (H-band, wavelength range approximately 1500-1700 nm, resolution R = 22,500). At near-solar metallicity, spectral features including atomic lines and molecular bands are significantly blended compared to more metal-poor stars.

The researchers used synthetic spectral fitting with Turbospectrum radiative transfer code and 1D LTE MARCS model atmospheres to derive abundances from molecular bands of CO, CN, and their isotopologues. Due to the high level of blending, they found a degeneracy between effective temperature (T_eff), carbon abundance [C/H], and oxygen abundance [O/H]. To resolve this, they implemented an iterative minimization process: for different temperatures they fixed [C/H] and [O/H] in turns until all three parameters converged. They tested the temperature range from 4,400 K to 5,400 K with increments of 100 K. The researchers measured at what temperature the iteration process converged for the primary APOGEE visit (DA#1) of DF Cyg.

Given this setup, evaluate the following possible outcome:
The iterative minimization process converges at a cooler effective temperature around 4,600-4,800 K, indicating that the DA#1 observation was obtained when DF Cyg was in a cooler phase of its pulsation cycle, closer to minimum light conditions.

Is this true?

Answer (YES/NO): NO